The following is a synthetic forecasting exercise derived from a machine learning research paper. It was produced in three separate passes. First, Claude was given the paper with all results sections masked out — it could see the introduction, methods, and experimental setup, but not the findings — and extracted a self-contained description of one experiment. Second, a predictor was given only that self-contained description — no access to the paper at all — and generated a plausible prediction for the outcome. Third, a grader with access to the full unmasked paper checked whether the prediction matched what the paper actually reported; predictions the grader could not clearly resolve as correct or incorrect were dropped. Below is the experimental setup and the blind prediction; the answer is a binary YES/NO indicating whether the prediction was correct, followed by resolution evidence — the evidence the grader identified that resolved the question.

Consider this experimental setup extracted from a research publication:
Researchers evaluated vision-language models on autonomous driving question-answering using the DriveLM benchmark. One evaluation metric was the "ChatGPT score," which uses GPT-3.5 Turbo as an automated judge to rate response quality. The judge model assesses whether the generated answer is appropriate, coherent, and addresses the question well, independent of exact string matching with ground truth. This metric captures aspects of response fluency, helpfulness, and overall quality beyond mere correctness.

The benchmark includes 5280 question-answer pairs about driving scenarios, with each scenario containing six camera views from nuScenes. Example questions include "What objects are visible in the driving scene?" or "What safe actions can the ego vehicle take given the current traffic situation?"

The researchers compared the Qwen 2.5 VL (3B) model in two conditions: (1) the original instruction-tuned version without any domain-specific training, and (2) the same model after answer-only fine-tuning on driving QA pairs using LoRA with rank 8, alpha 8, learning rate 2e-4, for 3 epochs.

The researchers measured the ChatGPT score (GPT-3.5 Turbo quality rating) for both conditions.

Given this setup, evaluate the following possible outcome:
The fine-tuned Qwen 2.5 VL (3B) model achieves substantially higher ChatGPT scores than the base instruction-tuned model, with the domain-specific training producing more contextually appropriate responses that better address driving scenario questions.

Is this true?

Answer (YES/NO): NO